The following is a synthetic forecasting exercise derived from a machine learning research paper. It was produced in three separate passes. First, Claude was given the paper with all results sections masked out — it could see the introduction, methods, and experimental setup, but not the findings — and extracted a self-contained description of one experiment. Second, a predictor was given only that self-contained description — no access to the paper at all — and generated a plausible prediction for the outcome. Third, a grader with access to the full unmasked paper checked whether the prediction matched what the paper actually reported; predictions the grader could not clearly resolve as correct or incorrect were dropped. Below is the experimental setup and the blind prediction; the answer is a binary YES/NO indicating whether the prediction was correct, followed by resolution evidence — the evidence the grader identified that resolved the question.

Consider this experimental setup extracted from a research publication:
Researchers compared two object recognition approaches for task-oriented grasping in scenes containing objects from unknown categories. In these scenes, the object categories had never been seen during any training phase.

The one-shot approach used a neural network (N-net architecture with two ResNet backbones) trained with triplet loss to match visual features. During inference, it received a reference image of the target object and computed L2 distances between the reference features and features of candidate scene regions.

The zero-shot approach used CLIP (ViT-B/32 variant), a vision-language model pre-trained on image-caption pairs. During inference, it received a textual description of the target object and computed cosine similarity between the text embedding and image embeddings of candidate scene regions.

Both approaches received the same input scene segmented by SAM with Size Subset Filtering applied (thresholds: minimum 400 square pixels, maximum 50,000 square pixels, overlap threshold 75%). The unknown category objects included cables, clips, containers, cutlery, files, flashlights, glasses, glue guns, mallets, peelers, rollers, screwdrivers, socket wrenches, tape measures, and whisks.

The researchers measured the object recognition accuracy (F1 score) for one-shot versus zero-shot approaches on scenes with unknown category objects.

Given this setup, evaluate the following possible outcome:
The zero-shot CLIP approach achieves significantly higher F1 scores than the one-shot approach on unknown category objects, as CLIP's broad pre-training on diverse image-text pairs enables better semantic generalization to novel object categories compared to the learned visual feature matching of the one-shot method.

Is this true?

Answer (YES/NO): NO